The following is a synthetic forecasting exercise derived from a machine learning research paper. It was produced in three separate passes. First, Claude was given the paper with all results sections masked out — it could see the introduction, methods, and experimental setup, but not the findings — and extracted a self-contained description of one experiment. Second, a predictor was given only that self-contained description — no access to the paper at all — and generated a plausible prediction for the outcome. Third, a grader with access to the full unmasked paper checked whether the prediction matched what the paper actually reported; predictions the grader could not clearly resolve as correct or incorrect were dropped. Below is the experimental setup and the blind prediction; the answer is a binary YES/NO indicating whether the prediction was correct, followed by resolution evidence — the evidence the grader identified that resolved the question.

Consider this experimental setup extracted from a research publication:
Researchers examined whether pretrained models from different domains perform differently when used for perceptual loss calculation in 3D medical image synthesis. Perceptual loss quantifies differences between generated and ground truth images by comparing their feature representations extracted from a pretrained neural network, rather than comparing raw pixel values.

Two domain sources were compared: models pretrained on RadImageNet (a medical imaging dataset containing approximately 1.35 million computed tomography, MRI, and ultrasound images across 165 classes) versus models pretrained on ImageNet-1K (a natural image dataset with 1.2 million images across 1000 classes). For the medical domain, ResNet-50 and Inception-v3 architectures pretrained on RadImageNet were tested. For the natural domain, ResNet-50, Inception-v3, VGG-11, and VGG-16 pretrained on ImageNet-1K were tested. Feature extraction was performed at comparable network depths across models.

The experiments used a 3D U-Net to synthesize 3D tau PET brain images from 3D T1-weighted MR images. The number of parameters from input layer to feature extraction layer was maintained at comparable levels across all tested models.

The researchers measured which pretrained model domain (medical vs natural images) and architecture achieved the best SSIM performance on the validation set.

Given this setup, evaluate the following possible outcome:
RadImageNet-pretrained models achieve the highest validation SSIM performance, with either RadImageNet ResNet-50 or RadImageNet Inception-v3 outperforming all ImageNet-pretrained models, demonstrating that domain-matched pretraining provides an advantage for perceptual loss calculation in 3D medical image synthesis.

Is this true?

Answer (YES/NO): NO